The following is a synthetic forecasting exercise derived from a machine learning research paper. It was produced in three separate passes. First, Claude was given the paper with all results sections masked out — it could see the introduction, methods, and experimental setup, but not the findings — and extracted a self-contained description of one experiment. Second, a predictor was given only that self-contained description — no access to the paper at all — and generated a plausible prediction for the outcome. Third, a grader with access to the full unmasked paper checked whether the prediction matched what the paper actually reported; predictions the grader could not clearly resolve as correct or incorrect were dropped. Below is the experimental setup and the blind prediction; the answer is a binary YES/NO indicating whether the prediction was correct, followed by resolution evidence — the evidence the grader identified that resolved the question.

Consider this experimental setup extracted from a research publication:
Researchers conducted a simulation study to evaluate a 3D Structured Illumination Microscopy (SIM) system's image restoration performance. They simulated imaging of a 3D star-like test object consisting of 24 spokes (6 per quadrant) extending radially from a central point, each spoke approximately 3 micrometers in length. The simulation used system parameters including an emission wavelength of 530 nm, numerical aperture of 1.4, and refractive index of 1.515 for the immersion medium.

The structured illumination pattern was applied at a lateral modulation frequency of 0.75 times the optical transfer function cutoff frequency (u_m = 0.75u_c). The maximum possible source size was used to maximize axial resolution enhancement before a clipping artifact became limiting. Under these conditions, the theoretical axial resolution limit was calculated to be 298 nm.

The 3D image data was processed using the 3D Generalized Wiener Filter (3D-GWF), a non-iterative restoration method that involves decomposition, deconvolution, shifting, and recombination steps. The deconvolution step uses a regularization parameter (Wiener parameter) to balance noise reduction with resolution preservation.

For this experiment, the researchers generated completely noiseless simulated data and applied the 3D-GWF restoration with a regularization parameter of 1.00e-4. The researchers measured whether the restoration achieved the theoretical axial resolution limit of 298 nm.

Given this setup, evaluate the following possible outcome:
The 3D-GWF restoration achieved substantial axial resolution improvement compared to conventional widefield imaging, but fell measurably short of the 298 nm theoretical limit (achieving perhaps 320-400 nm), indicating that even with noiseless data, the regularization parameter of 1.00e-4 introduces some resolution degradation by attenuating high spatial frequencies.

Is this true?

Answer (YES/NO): NO